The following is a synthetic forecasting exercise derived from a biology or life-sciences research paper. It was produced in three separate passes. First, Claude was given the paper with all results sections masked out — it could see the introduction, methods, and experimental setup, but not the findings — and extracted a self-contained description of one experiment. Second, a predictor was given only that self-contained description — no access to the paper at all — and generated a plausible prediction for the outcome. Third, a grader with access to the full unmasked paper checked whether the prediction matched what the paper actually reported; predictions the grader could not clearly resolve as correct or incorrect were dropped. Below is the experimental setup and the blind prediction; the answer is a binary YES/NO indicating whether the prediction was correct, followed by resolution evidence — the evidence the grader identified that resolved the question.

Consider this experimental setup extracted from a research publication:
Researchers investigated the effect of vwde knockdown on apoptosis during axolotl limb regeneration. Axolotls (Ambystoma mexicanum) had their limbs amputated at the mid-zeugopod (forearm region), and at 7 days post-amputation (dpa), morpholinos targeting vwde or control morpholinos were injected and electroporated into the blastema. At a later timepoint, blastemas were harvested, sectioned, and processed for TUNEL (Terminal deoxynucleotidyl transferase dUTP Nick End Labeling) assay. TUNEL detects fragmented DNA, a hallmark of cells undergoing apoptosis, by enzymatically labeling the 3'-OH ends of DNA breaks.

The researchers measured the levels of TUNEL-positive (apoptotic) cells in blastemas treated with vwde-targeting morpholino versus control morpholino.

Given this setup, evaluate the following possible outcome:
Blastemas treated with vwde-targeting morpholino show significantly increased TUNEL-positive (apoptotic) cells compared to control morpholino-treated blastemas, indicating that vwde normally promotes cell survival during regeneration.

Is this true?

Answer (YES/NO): NO